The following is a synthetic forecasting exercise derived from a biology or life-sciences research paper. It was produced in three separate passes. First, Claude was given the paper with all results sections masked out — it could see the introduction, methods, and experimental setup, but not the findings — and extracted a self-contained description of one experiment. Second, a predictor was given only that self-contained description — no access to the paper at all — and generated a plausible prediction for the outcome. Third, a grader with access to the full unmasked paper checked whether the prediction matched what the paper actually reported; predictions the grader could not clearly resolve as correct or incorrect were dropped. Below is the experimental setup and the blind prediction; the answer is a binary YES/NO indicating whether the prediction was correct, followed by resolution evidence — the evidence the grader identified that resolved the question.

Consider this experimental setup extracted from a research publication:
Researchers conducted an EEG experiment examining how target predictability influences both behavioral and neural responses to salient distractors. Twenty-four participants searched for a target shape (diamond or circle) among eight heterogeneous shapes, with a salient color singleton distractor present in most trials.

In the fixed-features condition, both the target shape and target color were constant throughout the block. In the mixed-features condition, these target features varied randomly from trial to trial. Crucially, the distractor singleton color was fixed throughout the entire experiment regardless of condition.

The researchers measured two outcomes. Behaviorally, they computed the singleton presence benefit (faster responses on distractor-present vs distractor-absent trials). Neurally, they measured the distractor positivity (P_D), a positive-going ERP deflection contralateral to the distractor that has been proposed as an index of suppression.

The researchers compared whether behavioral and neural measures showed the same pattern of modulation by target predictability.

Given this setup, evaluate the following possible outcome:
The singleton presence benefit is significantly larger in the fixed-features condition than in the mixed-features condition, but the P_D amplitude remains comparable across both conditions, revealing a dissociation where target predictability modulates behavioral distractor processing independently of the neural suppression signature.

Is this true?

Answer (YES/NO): NO